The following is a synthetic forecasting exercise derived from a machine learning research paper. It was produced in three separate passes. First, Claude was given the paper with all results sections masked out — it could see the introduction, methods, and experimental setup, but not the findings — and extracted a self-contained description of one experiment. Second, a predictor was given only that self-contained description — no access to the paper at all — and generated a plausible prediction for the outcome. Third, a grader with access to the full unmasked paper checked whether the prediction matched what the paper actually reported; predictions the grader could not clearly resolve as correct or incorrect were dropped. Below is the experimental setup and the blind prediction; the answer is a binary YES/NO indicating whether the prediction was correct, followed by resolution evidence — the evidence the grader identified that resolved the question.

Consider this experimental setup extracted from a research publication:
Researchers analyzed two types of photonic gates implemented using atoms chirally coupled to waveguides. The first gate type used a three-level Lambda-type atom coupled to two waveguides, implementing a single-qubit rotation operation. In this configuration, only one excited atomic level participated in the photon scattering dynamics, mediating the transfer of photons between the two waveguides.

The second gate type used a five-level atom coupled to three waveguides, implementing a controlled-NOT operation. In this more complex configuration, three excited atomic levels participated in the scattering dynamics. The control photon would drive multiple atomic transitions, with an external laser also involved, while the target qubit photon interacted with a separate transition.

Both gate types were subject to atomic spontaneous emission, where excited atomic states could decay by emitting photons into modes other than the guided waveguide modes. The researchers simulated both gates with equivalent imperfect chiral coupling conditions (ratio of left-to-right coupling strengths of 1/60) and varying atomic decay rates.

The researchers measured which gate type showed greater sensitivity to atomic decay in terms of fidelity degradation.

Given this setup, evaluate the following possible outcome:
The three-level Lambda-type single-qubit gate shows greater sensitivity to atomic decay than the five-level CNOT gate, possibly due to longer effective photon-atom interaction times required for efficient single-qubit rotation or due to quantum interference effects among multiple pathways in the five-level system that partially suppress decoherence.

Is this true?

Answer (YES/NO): NO